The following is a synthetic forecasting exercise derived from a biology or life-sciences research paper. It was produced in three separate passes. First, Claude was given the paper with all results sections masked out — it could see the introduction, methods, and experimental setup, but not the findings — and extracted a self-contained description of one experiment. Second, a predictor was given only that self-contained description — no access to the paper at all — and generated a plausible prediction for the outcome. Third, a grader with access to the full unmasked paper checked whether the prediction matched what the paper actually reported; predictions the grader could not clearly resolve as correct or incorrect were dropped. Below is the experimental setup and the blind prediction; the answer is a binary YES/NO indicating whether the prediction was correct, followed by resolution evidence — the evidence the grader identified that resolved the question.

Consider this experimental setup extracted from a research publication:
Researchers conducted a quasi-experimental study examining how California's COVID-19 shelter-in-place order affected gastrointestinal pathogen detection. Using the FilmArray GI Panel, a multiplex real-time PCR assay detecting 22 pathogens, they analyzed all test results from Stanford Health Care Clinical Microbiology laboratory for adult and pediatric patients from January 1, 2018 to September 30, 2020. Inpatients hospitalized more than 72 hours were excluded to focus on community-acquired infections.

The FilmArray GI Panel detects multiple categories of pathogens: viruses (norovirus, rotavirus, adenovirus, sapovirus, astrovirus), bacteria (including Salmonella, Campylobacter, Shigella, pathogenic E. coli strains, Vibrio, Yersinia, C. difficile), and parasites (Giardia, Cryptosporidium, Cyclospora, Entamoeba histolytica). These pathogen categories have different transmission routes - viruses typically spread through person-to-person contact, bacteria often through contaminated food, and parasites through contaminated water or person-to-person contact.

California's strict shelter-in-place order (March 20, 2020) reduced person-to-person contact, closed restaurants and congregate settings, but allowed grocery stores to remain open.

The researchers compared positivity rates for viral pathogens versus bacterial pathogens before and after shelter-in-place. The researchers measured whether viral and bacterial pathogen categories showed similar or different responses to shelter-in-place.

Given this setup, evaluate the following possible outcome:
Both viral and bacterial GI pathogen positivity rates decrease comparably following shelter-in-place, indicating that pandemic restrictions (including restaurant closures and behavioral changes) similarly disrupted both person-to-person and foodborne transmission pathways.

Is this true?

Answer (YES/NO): NO